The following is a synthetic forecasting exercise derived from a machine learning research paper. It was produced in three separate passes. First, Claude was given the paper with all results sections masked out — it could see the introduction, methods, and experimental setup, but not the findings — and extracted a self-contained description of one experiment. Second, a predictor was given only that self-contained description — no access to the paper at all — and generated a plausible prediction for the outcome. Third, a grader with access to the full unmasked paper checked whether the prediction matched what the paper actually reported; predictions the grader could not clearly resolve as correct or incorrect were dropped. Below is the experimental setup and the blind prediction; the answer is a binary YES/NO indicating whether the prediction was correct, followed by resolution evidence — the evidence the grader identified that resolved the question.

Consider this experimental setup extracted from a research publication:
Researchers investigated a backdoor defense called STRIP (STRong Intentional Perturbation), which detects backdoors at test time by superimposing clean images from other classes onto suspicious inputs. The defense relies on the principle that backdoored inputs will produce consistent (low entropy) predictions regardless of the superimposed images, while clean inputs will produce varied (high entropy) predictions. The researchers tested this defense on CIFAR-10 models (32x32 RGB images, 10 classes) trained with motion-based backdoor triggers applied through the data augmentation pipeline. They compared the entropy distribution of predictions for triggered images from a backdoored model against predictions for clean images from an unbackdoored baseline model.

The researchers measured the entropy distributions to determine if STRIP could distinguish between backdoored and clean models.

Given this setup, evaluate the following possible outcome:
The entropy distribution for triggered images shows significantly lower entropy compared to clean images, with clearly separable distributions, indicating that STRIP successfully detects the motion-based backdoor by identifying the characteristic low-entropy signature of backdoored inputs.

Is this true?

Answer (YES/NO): NO